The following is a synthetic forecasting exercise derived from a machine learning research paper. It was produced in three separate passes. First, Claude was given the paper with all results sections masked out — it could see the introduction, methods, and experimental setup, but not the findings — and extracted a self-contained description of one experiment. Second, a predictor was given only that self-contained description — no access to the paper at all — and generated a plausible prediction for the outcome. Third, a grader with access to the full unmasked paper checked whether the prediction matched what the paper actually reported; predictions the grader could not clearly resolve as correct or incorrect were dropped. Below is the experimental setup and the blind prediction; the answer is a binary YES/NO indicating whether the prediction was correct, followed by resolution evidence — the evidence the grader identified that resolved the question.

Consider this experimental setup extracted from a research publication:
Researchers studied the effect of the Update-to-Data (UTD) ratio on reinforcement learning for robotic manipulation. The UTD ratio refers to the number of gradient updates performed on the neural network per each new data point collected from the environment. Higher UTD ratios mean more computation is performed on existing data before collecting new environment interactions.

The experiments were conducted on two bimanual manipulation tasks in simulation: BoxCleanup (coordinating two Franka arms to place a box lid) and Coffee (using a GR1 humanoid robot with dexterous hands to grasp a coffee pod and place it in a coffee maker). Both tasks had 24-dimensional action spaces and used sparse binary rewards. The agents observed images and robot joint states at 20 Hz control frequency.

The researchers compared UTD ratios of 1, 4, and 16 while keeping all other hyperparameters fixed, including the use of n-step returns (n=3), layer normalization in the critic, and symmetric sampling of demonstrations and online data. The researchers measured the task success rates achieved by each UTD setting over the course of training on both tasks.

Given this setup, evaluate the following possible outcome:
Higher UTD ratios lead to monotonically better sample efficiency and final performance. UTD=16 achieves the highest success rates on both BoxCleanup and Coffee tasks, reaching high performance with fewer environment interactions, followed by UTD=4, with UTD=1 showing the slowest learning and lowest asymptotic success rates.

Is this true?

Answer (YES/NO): NO